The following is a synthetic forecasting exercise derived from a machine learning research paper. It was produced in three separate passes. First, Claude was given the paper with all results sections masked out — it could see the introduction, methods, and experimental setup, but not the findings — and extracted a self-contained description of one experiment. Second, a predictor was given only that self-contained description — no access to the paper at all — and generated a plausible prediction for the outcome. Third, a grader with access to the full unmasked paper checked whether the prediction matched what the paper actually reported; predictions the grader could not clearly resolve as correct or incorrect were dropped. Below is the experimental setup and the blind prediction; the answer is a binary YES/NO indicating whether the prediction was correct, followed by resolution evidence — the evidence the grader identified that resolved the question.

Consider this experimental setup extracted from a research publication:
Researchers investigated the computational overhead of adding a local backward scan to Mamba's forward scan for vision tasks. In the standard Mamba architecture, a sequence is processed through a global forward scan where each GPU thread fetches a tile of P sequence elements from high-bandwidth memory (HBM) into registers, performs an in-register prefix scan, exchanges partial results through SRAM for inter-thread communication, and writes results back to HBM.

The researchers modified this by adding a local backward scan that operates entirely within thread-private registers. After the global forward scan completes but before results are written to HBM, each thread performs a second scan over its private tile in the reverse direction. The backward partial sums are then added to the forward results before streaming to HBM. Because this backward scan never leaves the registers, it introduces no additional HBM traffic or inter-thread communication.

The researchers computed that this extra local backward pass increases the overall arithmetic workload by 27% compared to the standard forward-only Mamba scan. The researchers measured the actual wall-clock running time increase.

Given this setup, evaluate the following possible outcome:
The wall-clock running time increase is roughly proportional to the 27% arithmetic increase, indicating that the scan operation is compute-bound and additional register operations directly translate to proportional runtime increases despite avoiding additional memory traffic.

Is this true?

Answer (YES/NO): NO